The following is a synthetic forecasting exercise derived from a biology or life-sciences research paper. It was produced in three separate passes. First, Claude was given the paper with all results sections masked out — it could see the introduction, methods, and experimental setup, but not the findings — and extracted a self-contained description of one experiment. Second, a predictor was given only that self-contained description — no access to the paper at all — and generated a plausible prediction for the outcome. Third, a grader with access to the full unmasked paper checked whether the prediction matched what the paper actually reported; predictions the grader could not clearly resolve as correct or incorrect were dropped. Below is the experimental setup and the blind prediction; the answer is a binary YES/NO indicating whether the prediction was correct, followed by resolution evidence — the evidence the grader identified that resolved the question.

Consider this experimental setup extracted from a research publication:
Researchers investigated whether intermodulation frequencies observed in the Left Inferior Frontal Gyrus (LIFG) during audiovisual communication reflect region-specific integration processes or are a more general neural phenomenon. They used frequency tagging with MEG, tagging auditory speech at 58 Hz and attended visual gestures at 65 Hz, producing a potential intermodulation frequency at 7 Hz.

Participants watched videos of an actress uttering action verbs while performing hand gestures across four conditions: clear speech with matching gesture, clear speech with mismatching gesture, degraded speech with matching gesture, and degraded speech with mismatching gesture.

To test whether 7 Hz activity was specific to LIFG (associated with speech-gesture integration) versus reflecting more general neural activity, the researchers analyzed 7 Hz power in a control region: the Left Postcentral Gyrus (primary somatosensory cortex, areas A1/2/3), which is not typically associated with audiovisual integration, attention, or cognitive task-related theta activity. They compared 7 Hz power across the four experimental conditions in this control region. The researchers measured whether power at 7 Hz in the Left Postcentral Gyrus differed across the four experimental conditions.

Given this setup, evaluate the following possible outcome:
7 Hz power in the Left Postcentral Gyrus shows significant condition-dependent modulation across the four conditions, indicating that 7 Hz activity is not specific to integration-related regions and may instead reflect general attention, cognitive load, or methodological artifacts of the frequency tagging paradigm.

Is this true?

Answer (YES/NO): NO